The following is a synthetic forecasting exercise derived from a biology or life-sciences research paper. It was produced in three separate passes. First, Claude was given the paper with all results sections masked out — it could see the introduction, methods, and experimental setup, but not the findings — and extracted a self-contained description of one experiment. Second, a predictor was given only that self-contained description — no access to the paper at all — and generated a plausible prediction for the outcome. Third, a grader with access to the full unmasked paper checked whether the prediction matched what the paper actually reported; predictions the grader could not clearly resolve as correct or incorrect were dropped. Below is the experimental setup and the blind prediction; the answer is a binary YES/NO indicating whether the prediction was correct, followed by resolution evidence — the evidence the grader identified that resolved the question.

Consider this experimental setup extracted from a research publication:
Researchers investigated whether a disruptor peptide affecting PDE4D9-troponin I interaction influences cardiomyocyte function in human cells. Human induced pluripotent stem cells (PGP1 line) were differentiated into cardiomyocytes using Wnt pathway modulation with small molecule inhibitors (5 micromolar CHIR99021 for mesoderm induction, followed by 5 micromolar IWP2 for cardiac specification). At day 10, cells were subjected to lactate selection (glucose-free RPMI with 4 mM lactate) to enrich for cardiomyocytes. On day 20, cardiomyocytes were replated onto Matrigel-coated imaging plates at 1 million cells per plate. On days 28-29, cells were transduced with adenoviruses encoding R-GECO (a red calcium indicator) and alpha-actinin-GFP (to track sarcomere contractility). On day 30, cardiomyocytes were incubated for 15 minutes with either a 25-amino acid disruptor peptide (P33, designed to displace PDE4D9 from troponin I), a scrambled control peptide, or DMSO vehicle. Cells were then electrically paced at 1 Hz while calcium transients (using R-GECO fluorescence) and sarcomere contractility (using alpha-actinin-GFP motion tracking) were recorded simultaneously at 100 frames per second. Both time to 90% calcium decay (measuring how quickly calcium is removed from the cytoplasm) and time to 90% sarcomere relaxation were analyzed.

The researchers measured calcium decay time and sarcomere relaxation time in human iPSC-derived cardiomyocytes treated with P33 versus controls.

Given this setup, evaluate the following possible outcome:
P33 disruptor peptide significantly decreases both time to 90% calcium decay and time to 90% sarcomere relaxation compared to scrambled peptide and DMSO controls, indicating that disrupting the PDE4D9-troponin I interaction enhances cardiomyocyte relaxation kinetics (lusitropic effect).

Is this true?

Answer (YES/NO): NO